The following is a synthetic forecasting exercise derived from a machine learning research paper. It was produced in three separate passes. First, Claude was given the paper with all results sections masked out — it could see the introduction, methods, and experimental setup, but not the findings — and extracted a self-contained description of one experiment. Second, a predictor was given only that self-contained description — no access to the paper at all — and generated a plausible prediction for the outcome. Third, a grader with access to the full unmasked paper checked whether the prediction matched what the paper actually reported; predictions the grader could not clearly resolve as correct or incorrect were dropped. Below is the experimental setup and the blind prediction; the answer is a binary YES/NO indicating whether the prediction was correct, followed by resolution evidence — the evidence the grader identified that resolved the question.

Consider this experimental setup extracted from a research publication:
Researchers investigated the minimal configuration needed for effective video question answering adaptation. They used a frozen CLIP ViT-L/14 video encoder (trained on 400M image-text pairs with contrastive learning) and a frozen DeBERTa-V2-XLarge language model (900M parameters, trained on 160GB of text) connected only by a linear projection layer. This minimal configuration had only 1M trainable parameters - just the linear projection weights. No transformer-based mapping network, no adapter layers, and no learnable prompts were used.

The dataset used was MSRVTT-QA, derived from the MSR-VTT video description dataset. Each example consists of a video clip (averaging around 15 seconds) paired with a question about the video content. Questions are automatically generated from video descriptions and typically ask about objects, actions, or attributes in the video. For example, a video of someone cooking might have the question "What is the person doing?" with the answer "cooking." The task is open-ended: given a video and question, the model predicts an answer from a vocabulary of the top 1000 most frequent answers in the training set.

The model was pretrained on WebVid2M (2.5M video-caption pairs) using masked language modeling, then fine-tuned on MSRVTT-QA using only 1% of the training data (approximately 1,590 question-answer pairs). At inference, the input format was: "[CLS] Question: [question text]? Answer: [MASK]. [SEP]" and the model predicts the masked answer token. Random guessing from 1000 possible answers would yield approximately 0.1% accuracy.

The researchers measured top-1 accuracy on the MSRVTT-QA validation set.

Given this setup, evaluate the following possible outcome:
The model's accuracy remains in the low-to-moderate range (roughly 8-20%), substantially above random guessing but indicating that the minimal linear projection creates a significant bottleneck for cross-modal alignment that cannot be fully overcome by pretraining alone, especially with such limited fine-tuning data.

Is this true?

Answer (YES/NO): YES